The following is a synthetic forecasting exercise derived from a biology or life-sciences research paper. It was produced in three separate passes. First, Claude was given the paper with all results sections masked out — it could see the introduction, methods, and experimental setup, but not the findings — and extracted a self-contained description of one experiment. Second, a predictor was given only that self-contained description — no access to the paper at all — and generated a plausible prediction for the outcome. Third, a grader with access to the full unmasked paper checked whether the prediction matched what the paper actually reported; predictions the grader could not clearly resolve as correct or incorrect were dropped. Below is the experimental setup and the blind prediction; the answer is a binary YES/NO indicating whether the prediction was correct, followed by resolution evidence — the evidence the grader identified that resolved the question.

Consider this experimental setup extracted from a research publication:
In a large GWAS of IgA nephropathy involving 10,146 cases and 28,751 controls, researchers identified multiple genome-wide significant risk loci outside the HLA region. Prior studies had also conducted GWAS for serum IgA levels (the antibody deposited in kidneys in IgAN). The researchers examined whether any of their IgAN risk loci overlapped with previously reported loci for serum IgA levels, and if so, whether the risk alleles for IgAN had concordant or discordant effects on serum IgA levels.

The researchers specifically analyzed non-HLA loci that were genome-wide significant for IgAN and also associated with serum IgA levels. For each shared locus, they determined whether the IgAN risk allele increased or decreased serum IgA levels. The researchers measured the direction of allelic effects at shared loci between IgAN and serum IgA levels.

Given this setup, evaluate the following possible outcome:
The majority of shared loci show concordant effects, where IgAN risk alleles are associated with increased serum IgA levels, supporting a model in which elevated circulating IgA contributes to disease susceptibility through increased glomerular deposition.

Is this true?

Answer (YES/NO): YES